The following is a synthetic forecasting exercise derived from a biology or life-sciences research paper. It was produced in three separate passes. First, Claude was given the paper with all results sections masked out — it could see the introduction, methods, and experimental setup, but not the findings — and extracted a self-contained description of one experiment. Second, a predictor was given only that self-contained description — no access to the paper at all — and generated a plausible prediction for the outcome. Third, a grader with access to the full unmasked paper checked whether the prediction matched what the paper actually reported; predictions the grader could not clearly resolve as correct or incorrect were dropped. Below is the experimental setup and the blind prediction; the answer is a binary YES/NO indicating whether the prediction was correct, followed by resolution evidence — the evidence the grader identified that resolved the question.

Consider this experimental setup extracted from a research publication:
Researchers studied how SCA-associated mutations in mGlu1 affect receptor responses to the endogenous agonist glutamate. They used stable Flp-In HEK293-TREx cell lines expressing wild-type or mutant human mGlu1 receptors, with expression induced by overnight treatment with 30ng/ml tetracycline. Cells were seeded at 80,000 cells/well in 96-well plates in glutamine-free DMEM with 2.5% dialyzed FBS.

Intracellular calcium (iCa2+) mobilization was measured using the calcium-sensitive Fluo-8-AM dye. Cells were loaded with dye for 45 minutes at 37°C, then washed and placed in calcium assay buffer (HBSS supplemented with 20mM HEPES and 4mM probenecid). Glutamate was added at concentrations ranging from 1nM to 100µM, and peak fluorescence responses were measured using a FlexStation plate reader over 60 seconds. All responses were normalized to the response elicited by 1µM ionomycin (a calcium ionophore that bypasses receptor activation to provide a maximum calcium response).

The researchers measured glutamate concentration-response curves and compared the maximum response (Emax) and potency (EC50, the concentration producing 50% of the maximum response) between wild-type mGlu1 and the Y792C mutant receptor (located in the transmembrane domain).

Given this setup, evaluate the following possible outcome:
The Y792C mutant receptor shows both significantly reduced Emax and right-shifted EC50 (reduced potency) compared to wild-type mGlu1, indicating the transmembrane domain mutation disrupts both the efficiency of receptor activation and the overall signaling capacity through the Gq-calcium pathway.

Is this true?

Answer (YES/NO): NO